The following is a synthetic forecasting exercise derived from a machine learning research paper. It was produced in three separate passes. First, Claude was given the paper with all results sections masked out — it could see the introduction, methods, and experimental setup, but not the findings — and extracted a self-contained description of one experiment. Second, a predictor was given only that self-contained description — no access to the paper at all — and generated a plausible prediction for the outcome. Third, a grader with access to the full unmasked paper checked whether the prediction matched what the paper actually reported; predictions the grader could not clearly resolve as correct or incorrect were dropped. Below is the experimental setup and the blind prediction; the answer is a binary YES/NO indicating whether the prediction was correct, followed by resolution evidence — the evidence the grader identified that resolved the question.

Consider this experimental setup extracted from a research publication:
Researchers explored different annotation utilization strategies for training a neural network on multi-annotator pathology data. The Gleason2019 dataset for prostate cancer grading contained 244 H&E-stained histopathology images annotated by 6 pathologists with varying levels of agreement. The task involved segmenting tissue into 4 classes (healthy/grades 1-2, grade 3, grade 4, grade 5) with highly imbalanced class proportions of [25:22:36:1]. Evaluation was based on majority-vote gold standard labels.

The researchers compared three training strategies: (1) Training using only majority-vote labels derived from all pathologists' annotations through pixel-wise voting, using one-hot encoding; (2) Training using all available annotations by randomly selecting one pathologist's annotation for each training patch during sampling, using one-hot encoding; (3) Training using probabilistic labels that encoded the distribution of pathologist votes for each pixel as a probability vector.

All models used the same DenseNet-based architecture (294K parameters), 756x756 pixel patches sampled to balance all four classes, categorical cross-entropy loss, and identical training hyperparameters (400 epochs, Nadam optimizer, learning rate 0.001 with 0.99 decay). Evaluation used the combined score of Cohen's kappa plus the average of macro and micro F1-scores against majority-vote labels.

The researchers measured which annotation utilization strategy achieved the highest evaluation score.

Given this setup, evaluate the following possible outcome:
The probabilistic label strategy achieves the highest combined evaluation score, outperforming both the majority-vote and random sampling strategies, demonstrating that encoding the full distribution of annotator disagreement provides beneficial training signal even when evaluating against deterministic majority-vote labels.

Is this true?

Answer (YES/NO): NO